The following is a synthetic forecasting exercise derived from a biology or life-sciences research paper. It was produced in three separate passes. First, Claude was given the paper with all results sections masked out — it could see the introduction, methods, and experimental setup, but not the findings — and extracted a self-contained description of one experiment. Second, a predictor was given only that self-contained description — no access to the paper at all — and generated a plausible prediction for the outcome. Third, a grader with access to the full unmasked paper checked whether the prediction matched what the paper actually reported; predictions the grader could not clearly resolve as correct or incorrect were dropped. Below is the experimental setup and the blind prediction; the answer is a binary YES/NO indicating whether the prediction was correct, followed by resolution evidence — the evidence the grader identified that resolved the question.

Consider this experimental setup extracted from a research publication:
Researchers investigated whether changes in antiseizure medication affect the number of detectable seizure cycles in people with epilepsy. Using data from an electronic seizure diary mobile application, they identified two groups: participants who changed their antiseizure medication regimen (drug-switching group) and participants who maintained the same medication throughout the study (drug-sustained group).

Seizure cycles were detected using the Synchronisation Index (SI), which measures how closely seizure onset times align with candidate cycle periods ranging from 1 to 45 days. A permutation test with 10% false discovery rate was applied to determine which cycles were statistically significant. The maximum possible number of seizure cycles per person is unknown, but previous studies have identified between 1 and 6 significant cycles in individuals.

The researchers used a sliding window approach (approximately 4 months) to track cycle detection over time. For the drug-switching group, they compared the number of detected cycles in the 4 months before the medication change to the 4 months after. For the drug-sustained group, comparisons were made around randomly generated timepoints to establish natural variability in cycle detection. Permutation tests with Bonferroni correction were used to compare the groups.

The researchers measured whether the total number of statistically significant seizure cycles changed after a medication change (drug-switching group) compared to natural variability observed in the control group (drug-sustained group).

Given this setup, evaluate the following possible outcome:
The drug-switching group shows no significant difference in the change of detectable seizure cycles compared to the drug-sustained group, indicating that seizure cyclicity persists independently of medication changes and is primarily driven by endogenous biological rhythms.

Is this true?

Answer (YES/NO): NO